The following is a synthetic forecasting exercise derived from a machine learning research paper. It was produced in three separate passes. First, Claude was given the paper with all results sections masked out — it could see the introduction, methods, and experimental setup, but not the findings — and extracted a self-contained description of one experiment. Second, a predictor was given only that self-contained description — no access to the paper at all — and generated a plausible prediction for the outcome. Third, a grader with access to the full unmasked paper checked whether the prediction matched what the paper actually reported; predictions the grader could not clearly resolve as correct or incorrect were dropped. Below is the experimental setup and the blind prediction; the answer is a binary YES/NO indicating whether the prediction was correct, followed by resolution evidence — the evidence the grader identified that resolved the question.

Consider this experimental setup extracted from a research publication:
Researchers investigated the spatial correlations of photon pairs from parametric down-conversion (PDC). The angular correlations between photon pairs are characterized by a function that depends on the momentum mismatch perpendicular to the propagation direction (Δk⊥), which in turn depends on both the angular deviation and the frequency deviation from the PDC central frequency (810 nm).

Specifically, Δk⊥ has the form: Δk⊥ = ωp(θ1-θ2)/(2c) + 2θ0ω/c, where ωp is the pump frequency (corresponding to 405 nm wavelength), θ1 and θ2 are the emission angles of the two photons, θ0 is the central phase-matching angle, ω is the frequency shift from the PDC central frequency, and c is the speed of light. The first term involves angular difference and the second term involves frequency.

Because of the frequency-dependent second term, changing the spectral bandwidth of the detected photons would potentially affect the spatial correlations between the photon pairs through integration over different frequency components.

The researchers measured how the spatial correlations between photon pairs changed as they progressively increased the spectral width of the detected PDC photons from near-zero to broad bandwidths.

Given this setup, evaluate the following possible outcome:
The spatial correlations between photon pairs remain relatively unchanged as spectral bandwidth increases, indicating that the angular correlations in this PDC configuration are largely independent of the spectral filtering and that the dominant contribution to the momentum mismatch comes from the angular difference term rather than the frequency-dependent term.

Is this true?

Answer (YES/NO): NO